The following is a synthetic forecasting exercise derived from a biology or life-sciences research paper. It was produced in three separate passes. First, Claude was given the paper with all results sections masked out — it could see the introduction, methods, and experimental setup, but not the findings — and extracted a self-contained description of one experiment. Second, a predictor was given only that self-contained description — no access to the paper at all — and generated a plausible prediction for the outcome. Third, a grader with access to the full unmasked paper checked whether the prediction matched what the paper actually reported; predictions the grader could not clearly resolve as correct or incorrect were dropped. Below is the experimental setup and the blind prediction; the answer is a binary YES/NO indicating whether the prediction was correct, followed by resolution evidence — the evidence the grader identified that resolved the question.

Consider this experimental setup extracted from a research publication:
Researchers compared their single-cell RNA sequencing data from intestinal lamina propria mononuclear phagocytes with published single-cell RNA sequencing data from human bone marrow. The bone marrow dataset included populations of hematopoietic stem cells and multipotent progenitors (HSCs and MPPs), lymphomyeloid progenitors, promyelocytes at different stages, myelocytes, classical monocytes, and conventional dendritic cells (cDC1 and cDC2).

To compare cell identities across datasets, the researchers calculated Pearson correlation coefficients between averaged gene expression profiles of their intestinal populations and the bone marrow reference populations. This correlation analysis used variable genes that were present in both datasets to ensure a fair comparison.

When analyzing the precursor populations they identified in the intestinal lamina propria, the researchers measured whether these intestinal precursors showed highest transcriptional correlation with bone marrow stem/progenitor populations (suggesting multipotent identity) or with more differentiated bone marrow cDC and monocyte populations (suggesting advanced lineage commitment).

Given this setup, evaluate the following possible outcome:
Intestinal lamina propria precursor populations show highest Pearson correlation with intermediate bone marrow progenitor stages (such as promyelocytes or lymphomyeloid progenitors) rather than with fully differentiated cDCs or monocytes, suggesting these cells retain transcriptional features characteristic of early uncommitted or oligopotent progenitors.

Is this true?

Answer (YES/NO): NO